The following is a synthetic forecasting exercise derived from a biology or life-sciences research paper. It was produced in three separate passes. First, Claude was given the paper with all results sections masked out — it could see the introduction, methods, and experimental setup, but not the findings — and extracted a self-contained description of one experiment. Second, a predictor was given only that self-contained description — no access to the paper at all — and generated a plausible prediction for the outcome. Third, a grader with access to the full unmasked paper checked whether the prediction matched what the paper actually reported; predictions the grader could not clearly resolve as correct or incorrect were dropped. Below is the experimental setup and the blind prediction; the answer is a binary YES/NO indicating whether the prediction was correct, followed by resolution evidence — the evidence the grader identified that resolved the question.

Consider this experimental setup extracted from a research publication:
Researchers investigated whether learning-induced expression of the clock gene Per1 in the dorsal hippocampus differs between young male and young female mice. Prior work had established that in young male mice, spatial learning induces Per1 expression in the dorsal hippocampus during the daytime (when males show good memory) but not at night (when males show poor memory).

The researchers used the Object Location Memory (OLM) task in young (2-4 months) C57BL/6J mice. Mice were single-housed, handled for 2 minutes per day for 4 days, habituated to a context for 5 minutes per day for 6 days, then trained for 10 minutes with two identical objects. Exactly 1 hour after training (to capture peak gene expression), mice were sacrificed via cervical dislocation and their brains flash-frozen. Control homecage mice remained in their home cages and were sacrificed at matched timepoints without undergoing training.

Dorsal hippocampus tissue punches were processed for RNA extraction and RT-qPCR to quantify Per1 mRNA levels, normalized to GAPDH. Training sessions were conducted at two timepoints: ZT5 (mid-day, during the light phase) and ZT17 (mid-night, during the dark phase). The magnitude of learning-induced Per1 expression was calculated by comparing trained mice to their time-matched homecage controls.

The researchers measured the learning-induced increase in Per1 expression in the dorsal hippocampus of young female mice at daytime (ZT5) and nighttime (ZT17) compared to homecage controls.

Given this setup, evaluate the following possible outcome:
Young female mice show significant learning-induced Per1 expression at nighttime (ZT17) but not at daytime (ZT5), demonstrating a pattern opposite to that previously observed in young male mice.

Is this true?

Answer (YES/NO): NO